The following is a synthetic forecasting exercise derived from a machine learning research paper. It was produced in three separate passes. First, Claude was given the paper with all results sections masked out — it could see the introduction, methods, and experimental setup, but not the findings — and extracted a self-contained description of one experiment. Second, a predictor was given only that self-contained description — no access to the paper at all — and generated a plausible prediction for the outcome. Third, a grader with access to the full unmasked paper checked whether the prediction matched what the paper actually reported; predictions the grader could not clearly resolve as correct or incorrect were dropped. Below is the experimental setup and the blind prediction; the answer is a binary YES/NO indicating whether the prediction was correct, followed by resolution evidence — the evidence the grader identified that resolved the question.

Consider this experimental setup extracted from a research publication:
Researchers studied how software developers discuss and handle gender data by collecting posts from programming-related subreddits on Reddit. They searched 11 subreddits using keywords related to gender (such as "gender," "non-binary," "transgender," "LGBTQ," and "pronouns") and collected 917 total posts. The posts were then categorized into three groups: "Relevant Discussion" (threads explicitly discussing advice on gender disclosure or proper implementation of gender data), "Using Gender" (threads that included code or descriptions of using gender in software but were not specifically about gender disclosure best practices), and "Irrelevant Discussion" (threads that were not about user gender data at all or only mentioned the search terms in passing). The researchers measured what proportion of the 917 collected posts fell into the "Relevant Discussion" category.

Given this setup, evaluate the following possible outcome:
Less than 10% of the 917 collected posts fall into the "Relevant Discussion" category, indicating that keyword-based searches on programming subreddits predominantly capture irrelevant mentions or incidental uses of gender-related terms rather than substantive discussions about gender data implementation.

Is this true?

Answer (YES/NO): YES